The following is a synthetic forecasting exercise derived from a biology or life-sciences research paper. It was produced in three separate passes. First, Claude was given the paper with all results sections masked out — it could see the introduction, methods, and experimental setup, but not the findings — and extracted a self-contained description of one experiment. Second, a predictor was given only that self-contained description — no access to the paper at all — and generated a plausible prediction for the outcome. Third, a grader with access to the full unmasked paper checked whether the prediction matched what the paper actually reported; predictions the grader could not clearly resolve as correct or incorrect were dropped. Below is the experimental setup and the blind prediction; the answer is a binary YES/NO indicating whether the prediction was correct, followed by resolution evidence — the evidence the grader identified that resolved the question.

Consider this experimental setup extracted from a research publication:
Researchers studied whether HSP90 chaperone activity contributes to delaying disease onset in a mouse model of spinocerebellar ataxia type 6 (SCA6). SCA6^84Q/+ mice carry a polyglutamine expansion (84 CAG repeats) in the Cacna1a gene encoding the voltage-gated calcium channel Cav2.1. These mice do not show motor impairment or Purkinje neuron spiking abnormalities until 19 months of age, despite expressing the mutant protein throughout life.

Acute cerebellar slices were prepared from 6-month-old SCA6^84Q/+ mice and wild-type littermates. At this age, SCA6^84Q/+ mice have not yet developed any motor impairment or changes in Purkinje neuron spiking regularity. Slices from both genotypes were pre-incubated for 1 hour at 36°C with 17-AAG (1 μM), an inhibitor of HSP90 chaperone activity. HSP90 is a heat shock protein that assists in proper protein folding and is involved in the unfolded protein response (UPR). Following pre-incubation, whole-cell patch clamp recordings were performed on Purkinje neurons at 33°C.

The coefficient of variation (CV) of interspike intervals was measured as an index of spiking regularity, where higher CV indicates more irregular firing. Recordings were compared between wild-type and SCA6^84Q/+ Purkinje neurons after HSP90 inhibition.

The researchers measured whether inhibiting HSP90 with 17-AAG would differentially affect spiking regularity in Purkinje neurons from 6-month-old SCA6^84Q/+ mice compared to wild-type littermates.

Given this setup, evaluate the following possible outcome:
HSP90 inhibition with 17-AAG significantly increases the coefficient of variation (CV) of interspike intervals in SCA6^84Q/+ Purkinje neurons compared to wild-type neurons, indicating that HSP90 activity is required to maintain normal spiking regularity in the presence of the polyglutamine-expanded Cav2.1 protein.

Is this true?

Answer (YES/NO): YES